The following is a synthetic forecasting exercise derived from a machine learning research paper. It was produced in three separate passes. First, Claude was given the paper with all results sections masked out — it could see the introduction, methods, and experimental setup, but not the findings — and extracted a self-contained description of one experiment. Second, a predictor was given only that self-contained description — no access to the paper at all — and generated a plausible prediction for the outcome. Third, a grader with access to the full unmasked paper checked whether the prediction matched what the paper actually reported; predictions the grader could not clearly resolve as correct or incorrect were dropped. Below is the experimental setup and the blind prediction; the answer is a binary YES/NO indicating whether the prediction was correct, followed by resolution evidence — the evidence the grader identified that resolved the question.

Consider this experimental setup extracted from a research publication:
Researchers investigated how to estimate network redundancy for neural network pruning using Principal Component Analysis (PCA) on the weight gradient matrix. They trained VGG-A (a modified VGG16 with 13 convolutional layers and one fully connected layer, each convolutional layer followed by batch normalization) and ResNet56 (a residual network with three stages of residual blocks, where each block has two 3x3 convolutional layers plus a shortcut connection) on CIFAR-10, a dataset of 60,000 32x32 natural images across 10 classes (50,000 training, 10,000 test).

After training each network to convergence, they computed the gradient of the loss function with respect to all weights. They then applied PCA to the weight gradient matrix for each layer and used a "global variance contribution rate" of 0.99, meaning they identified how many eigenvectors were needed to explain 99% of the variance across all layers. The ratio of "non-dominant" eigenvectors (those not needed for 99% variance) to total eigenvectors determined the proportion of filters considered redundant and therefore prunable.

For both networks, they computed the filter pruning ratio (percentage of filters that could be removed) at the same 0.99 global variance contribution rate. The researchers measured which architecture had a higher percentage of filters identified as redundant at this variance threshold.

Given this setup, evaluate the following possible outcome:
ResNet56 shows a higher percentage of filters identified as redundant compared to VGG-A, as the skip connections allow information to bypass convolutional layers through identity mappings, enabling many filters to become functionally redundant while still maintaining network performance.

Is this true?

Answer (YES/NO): NO